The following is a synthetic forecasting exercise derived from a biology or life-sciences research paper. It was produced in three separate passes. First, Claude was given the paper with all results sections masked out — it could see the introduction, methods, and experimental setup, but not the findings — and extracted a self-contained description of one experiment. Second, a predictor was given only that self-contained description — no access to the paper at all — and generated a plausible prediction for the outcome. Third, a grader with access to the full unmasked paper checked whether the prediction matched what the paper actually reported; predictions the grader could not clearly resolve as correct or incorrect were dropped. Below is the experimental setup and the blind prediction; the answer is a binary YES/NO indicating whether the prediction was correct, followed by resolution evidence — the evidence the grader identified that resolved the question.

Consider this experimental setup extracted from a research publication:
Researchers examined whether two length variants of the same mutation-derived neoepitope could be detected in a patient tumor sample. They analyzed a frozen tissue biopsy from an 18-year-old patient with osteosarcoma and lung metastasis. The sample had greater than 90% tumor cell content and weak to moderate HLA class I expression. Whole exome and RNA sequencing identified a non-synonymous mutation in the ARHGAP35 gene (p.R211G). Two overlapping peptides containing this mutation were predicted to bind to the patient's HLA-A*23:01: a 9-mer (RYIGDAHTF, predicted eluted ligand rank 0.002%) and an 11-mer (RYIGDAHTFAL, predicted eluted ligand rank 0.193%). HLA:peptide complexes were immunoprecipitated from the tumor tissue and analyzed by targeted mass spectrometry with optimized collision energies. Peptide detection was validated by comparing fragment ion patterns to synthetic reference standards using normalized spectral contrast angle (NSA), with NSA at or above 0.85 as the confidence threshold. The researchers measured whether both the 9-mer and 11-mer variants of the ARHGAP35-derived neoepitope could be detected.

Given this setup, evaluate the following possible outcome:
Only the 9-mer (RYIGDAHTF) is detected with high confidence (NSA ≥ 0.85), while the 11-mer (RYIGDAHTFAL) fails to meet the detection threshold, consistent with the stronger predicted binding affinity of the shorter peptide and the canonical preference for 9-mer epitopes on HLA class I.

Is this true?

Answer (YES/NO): NO